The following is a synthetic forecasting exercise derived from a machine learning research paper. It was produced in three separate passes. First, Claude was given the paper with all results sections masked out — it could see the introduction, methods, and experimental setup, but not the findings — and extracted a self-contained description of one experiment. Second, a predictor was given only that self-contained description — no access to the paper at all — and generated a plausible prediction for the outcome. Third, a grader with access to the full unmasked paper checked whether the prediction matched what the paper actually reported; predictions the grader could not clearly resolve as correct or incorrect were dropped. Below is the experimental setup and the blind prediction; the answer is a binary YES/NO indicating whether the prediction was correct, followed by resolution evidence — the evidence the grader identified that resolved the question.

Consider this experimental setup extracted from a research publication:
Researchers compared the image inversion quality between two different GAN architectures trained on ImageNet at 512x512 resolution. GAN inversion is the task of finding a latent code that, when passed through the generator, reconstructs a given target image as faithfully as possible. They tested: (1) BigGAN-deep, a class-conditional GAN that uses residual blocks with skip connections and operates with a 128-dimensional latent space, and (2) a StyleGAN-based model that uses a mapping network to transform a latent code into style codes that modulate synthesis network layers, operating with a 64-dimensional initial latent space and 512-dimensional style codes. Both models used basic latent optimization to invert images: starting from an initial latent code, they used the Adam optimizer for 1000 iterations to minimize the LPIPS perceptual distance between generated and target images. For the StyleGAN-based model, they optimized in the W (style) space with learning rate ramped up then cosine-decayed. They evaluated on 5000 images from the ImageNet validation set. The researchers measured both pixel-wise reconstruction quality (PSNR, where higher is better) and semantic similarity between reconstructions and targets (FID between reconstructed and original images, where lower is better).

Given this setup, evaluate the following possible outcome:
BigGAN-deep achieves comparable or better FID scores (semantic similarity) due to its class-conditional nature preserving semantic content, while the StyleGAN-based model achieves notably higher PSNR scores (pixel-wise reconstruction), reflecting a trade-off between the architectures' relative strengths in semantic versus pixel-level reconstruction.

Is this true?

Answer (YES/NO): NO